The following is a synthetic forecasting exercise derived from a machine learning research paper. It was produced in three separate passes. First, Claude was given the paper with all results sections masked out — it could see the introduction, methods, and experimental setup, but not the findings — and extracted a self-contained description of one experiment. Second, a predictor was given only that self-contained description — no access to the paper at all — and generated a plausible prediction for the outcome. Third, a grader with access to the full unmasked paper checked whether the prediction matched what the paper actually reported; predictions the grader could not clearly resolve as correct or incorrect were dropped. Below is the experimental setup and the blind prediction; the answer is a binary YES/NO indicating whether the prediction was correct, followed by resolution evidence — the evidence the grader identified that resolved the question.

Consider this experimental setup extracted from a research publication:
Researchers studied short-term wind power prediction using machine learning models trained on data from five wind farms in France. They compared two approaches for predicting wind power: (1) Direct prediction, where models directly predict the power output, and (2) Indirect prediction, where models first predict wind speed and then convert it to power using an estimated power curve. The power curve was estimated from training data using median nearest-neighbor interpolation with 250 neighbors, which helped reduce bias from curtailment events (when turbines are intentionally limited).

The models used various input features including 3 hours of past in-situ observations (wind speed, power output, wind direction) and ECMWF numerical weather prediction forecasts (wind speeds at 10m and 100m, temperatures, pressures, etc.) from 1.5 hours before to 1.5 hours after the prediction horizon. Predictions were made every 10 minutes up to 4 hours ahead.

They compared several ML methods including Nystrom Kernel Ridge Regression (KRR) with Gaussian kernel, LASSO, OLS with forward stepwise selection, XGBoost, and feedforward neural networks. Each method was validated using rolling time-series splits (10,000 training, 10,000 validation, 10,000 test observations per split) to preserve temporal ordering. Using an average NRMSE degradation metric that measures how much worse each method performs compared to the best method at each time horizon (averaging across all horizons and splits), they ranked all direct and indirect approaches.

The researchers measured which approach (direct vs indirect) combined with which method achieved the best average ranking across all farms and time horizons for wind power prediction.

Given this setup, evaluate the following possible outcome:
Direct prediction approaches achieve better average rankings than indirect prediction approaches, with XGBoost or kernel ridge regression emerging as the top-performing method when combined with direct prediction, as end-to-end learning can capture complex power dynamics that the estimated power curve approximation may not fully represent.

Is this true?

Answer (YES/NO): YES